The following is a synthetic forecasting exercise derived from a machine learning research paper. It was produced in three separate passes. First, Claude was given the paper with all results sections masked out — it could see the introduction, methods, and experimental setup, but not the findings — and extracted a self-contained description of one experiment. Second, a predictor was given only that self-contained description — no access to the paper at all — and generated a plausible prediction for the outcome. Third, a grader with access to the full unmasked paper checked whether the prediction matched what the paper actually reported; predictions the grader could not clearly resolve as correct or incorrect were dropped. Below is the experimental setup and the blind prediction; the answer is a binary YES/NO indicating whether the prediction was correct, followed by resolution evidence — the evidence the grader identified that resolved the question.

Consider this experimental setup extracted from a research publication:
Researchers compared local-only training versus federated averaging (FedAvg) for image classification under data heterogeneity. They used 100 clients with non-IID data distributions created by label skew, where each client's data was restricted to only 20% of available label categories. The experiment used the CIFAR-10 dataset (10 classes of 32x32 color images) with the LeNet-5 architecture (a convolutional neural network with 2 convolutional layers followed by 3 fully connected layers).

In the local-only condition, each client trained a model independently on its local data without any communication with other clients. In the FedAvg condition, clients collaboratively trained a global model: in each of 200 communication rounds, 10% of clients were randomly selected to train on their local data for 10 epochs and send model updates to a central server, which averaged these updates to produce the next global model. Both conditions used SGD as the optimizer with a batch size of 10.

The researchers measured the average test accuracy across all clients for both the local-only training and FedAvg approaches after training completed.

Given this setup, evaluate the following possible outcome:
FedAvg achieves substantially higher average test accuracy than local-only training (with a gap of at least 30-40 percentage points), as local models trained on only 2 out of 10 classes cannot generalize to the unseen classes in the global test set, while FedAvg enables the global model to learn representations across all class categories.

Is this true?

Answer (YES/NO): NO